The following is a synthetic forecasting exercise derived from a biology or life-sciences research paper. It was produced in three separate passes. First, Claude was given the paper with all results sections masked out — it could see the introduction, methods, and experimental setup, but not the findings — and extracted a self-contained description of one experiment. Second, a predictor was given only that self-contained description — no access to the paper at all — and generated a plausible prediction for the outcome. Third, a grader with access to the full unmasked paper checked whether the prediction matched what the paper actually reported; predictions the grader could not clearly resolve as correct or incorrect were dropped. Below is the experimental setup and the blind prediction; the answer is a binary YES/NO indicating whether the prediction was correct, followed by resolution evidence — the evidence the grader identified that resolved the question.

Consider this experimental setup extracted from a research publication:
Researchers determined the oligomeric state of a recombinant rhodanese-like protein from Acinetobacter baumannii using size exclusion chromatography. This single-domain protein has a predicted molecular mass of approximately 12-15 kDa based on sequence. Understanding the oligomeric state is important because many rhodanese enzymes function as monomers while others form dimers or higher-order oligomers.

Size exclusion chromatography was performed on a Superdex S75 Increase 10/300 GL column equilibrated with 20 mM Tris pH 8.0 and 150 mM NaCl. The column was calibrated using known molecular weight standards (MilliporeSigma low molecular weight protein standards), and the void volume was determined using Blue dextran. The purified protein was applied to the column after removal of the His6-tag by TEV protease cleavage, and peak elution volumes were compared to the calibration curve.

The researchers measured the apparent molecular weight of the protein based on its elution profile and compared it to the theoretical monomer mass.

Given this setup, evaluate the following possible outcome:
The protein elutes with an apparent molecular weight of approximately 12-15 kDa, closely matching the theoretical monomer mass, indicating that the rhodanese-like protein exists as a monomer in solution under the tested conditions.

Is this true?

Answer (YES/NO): NO